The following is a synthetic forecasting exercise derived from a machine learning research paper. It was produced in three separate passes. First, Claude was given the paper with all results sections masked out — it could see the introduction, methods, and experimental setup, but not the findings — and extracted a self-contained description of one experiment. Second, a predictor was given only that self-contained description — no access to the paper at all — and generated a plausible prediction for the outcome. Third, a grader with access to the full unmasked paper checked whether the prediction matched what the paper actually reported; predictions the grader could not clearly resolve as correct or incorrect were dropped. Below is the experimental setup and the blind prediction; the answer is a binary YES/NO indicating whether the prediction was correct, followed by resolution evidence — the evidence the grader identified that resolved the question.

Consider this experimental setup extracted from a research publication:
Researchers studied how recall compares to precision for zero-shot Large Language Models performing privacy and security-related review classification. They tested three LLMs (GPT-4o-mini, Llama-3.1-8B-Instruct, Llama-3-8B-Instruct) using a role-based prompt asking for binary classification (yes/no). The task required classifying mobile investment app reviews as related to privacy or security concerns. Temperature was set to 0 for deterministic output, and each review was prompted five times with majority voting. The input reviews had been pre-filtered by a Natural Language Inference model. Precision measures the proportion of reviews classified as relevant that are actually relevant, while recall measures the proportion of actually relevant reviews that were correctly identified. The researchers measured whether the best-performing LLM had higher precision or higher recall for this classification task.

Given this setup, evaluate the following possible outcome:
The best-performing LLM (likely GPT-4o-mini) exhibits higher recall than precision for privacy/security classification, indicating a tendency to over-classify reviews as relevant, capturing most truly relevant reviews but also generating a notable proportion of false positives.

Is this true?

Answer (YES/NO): YES